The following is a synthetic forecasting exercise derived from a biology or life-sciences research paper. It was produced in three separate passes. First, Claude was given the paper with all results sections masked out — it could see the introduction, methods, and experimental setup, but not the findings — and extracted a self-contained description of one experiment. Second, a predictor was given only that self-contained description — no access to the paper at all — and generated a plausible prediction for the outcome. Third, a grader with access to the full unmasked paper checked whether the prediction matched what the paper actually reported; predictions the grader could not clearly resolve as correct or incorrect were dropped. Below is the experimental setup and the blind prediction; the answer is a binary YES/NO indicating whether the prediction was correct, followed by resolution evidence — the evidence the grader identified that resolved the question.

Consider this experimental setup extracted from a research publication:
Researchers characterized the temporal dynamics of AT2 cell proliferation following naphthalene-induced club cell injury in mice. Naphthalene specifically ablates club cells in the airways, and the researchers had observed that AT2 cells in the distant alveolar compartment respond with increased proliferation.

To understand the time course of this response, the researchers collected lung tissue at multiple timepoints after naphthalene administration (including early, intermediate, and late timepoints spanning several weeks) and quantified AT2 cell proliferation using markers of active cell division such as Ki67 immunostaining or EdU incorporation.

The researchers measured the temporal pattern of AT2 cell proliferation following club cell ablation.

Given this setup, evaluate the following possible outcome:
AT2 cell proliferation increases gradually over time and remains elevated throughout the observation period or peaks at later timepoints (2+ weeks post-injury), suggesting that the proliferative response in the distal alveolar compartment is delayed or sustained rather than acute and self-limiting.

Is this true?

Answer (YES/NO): NO